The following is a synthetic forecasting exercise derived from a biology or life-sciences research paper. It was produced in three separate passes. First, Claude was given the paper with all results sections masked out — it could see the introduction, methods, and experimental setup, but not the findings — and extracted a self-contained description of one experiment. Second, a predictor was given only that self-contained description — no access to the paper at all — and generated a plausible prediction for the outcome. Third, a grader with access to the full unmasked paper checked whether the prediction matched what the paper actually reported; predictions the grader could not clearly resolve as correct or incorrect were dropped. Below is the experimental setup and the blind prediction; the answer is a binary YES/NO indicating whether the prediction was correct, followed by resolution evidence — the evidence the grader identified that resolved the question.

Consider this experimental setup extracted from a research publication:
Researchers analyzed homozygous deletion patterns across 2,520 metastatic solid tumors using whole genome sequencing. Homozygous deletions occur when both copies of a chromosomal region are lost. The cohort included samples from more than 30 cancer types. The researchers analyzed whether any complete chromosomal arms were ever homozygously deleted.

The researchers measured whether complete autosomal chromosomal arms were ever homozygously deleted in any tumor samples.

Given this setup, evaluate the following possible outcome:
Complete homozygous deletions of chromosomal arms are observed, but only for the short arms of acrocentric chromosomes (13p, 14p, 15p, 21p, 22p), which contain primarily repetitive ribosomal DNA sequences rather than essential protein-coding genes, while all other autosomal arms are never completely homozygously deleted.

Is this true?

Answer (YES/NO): NO